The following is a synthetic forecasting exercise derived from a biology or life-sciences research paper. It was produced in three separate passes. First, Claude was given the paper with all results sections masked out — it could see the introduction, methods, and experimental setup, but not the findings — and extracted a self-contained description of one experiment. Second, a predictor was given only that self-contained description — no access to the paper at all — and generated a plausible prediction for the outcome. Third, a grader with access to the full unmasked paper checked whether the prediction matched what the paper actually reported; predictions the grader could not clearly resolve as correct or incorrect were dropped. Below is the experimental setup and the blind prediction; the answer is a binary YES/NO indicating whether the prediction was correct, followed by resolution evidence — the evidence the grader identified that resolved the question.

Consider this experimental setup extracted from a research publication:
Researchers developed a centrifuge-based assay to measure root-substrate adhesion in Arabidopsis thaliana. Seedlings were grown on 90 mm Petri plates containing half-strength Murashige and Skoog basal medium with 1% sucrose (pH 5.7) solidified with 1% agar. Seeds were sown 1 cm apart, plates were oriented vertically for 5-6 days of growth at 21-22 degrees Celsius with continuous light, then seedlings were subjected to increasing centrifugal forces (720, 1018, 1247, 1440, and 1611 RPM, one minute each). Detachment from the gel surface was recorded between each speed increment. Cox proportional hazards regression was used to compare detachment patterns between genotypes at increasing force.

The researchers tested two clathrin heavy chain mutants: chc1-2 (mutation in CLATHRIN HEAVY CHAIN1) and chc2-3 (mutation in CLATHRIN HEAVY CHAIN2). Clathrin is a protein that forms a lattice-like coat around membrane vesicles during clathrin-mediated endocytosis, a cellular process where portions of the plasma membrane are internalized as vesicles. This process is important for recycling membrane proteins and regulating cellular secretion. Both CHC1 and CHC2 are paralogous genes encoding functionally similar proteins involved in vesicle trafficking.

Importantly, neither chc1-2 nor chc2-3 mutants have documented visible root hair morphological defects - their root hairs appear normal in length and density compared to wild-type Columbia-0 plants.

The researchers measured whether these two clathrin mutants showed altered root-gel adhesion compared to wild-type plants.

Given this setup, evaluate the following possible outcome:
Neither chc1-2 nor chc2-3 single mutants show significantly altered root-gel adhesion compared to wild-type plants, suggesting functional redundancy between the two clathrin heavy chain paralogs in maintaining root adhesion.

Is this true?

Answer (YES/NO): NO